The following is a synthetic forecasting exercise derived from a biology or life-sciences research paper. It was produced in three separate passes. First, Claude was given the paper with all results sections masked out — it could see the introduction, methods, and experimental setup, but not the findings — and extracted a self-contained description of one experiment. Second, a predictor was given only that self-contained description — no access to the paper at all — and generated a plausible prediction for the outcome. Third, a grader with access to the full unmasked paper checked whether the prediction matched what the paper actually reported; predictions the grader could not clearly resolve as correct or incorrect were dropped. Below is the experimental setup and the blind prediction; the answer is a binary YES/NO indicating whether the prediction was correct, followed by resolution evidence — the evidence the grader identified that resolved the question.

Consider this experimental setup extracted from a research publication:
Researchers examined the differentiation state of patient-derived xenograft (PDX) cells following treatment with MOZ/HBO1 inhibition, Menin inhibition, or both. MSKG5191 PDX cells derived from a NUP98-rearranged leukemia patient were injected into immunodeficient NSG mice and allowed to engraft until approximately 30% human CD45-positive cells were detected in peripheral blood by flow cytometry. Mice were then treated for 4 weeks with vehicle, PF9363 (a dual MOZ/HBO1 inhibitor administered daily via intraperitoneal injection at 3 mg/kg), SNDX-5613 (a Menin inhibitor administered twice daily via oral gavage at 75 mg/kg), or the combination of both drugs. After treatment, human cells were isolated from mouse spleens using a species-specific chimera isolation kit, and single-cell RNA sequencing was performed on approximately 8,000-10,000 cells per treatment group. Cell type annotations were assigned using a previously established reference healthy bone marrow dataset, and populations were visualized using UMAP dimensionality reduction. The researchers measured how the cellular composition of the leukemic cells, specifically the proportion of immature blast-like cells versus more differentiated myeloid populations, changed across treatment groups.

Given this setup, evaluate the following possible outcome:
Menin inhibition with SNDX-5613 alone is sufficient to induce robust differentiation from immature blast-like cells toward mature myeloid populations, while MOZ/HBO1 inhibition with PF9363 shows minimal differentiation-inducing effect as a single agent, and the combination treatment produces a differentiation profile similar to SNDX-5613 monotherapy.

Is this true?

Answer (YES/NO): NO